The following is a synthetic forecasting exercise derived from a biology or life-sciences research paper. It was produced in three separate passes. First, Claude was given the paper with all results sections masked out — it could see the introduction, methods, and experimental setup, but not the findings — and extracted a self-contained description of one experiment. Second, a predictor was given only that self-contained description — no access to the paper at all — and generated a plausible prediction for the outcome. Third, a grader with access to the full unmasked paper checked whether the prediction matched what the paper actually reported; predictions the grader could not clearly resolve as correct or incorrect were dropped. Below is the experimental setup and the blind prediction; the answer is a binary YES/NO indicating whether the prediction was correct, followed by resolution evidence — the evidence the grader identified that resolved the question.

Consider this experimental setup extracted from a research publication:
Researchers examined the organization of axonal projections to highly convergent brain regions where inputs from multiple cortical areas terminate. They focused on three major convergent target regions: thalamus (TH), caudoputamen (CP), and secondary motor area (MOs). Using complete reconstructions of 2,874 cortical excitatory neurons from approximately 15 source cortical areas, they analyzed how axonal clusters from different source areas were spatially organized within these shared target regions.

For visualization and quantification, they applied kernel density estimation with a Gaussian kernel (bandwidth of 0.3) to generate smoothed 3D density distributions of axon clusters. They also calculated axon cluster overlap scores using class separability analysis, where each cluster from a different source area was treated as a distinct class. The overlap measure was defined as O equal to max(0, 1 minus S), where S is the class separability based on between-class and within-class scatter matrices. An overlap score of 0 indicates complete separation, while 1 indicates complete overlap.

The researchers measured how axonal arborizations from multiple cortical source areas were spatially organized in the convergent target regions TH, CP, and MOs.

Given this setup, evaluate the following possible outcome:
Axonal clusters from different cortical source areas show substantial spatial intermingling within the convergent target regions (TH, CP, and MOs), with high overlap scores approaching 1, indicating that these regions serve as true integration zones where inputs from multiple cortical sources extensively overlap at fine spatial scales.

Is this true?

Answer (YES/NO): YES